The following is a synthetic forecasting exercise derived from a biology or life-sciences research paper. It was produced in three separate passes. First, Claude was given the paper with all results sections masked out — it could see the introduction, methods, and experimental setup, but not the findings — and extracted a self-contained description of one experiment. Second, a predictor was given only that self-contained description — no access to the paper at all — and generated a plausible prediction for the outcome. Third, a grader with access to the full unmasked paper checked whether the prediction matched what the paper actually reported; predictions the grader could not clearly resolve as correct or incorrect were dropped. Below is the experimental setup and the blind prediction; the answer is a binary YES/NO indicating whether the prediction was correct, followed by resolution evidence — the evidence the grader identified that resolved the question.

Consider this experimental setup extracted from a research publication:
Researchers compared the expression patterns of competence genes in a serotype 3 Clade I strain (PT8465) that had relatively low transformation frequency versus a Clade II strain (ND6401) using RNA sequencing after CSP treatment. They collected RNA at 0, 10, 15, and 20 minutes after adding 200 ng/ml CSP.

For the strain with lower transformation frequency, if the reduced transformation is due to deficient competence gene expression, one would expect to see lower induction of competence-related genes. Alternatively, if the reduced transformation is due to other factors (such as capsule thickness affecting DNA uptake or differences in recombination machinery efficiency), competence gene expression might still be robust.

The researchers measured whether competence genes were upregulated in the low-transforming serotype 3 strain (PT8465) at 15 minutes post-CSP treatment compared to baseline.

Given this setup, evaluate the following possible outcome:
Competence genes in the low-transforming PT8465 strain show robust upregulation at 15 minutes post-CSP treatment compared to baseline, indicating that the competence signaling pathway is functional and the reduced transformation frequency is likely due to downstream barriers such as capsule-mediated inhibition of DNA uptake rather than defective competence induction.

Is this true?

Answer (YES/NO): NO